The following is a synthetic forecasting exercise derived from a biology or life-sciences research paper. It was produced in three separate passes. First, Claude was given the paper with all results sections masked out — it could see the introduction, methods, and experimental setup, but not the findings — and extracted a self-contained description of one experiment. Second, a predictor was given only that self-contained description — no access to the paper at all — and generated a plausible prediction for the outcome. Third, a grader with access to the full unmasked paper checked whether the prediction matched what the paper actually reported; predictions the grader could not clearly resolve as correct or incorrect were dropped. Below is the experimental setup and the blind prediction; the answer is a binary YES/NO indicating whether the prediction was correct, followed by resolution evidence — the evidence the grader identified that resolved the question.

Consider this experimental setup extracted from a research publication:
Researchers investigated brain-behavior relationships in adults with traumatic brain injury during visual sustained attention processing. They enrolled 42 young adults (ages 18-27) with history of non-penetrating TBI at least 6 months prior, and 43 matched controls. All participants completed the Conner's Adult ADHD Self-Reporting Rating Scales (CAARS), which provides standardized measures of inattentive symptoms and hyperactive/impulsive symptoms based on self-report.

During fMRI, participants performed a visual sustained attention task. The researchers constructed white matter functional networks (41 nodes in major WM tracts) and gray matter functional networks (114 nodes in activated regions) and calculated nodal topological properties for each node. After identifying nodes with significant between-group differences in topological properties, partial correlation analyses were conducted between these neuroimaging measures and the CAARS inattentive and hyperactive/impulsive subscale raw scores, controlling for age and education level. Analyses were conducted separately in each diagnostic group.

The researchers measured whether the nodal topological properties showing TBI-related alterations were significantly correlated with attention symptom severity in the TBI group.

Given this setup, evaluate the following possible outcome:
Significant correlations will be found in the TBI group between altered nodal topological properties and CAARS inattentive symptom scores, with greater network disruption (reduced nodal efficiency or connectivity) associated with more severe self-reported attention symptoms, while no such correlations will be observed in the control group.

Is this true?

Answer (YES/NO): NO